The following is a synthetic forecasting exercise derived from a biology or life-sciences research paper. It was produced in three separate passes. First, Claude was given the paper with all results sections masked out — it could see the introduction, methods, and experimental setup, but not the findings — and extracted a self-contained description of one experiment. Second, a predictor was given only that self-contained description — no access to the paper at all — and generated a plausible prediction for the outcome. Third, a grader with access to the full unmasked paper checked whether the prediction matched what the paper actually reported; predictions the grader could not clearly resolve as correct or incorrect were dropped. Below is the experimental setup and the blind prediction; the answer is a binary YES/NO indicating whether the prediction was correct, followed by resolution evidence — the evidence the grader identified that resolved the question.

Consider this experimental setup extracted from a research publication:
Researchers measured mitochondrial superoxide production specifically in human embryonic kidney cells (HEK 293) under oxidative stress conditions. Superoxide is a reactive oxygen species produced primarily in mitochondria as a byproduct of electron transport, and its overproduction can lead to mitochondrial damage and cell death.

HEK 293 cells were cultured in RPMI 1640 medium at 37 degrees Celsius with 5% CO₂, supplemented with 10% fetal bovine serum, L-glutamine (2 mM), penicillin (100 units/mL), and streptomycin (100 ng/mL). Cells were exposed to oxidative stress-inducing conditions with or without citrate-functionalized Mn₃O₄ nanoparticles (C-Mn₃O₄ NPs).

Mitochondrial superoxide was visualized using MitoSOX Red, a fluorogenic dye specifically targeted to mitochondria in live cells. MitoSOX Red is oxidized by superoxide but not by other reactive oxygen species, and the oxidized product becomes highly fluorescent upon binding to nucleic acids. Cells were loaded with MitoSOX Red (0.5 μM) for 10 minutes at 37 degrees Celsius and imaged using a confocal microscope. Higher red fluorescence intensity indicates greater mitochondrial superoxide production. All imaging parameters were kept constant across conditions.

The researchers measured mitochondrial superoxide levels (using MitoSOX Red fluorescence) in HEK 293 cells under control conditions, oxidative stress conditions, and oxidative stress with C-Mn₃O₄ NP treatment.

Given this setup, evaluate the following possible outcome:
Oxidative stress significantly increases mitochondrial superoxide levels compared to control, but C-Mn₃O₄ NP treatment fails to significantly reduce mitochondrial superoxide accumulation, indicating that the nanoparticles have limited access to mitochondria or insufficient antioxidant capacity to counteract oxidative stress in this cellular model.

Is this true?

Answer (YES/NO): NO